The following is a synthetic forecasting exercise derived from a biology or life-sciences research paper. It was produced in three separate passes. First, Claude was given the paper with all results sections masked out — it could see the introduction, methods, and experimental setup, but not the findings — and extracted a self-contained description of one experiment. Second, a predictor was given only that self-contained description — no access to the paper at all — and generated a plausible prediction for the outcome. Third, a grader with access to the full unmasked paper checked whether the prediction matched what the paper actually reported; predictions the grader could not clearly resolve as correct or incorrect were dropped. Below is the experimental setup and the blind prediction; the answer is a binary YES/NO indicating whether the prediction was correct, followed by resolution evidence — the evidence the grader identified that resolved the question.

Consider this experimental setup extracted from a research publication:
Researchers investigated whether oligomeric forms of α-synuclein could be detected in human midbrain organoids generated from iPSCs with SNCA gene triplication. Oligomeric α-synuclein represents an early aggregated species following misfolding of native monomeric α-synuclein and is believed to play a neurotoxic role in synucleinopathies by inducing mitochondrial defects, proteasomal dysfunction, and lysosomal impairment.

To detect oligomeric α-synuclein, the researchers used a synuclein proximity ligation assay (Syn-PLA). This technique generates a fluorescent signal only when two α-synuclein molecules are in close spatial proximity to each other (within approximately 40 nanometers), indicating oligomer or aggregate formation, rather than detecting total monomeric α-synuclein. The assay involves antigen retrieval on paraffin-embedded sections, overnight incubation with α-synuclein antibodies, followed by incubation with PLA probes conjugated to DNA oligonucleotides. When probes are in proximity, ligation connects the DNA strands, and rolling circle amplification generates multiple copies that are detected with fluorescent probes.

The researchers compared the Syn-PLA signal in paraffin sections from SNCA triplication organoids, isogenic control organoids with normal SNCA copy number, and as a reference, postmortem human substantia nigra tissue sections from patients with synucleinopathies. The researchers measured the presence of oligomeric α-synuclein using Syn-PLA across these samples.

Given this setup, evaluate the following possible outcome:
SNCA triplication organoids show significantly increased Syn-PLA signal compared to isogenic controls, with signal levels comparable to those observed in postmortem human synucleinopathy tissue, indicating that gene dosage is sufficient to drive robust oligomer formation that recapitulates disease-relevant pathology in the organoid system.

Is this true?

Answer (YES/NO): NO